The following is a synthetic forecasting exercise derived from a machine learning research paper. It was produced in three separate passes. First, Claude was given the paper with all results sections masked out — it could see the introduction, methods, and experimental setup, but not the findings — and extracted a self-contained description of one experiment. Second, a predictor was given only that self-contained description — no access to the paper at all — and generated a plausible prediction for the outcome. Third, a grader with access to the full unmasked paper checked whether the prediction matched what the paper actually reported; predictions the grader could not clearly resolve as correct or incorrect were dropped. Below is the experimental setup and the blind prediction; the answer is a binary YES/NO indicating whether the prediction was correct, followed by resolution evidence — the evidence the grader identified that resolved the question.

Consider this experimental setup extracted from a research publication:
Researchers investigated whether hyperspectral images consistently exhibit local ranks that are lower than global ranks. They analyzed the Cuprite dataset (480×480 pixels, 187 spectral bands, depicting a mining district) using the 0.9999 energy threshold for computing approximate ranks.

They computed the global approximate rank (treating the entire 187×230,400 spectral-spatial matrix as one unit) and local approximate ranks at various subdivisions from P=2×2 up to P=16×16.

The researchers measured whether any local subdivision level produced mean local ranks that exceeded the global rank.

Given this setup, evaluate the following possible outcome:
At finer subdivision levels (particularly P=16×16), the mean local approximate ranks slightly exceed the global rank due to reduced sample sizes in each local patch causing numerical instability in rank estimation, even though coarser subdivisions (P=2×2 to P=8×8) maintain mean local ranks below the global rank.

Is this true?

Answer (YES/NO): NO